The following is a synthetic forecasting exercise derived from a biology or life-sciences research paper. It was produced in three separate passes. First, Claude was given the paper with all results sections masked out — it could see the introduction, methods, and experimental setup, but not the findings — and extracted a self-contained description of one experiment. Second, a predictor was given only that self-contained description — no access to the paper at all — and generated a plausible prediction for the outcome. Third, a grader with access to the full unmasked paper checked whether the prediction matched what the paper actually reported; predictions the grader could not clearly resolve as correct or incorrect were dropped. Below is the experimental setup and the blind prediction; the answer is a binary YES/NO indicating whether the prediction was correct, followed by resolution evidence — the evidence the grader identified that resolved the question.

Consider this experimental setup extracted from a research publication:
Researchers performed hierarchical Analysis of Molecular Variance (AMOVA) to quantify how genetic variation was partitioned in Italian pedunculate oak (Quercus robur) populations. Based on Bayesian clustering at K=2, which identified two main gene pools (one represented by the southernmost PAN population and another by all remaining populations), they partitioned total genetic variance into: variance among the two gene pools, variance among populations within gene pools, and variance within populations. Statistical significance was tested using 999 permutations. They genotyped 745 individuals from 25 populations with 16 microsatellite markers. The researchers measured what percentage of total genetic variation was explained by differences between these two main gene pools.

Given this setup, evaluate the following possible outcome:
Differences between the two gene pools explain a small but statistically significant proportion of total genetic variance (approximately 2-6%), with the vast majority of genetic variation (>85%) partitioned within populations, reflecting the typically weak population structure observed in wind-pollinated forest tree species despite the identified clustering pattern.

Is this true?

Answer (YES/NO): NO